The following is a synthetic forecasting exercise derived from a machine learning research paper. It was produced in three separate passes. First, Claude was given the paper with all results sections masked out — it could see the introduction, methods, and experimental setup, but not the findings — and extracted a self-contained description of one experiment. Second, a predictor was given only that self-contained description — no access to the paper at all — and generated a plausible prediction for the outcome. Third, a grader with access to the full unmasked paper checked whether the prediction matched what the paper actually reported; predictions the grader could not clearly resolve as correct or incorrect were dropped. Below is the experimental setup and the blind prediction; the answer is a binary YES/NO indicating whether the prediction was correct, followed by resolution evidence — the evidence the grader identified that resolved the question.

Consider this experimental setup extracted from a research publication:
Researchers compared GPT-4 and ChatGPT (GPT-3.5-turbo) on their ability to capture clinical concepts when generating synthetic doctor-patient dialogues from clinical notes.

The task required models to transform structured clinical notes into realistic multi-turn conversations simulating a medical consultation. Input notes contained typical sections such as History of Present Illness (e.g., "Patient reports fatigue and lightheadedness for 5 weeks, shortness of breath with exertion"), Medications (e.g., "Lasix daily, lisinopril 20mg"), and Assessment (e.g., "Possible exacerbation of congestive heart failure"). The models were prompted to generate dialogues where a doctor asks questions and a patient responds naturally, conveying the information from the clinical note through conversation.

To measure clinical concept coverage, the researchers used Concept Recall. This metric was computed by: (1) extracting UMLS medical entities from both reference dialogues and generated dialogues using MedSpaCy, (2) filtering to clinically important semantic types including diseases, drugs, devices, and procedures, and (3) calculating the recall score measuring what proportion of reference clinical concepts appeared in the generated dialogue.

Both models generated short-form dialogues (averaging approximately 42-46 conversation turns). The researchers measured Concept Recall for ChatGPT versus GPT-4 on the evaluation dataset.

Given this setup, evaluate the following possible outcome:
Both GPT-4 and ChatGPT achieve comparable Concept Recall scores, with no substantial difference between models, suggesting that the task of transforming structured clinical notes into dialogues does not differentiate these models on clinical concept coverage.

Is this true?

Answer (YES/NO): NO